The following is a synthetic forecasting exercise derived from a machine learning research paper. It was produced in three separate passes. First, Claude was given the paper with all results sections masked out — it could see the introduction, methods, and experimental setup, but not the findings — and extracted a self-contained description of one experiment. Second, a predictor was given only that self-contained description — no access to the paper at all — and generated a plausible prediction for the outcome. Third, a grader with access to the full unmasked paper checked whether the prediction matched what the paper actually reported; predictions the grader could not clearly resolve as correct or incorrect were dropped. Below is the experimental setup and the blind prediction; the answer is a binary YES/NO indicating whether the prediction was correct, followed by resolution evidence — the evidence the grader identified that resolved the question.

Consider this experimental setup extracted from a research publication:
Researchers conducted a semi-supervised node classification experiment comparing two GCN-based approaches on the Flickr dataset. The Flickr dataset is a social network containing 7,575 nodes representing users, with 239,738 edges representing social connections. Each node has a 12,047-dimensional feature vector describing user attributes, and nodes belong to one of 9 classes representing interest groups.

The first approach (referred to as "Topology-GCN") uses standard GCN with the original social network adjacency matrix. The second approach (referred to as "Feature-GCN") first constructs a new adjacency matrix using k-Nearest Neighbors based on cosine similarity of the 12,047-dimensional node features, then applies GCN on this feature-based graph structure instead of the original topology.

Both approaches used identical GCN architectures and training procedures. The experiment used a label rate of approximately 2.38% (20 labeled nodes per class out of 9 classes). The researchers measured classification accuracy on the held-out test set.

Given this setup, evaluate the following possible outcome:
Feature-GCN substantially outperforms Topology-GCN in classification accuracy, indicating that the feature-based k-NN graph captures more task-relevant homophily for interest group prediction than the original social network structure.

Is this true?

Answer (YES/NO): YES